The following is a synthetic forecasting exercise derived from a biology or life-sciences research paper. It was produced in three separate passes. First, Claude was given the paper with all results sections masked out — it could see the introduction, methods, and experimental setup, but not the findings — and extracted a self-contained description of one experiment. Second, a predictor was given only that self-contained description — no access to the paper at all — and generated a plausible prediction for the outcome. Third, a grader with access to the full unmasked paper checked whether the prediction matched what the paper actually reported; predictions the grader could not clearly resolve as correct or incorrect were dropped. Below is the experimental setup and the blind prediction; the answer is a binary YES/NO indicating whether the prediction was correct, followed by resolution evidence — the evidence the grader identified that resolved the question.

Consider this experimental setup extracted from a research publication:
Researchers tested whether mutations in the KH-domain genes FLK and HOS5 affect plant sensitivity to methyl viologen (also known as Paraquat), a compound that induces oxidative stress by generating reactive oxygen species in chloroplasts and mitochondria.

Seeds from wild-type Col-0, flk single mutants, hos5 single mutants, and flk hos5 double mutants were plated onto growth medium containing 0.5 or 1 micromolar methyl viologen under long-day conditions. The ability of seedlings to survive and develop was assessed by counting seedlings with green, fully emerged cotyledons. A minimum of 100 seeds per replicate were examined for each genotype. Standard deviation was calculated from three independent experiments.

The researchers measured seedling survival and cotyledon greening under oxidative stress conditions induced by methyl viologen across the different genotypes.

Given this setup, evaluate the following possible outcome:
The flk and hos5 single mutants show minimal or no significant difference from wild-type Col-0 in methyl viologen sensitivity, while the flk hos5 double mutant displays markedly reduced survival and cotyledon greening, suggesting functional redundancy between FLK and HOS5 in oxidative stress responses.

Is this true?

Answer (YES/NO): NO